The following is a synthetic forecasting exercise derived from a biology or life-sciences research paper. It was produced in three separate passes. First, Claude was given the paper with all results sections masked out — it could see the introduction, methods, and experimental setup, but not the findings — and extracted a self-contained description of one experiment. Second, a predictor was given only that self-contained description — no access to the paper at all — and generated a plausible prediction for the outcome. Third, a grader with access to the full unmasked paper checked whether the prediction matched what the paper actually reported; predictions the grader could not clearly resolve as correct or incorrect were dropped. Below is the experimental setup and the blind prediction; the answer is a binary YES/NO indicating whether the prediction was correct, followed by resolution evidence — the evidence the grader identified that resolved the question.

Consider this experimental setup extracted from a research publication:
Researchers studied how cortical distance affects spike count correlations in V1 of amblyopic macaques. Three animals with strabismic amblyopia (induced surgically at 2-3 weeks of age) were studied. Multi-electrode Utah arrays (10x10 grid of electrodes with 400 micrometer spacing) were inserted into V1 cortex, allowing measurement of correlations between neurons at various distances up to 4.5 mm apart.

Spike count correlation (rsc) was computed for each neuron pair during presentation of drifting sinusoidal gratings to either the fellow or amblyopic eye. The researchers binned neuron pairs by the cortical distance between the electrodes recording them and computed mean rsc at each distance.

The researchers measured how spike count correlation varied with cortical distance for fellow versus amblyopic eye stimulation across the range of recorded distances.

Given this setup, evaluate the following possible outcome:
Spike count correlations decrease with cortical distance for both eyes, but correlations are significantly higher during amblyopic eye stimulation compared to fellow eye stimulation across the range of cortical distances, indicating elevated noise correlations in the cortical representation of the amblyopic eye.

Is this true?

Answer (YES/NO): YES